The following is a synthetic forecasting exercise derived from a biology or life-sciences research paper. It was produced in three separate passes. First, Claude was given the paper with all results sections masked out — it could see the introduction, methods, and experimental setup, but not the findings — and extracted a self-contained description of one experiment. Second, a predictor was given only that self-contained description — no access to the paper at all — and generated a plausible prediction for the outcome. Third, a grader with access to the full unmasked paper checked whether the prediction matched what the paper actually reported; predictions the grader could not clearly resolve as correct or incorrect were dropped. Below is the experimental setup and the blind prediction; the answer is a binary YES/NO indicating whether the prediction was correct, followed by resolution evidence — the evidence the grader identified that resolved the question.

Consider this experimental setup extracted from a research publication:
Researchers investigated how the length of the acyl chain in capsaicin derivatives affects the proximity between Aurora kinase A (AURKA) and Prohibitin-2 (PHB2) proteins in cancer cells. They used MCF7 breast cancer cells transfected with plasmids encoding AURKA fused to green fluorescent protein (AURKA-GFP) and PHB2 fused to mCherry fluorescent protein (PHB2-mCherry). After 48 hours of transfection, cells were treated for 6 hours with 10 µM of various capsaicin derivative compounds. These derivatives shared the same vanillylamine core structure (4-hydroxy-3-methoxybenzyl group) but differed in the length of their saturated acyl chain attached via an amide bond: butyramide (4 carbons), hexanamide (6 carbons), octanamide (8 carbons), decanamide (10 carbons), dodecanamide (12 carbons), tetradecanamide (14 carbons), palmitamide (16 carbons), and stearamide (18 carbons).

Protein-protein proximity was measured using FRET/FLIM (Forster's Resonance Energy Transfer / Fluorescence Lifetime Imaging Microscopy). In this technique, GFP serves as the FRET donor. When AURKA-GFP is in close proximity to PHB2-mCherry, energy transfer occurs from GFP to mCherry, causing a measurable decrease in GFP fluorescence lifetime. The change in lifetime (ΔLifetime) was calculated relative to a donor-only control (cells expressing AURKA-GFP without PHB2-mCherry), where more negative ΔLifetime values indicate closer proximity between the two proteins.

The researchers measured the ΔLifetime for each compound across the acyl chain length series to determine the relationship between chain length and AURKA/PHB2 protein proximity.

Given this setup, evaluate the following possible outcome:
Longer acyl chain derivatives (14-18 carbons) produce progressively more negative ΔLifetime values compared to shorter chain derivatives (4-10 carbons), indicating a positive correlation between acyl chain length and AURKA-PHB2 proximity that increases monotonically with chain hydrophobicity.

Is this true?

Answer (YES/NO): NO